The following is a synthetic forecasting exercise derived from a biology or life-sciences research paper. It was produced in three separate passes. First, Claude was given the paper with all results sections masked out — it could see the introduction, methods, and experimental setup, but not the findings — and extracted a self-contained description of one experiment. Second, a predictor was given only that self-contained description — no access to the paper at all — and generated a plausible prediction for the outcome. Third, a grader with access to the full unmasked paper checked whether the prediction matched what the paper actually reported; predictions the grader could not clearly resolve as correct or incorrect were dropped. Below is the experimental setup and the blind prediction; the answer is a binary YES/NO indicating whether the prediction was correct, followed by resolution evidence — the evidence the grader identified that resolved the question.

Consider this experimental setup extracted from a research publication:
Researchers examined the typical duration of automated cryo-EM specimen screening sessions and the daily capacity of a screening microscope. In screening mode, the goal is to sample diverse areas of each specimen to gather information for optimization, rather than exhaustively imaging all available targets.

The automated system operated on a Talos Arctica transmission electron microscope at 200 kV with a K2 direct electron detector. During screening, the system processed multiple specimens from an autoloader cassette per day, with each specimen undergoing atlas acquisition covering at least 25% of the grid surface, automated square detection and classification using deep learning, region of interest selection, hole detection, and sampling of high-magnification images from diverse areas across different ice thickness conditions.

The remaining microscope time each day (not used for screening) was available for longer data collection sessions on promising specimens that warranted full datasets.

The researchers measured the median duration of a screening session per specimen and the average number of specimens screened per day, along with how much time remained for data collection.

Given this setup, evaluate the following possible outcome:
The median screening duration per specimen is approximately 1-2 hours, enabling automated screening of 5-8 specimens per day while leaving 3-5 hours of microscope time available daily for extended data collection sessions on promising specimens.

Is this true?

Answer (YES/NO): NO